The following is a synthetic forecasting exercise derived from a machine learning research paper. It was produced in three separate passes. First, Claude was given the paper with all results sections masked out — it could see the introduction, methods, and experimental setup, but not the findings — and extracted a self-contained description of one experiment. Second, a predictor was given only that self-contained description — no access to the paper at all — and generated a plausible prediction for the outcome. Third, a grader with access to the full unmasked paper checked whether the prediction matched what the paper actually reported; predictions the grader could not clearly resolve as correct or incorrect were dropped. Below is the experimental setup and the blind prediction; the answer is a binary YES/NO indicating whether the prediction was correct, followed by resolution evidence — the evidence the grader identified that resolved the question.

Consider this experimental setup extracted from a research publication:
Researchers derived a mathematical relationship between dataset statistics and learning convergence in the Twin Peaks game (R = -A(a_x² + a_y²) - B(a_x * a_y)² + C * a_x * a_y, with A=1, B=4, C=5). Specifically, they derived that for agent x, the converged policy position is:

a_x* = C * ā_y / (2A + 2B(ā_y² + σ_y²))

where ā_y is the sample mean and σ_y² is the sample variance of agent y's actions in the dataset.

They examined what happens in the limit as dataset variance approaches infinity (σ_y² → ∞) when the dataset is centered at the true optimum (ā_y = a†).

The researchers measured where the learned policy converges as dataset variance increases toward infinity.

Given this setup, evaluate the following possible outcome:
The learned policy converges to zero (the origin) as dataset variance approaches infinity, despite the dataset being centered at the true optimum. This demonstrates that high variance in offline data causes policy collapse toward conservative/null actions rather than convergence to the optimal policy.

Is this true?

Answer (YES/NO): YES